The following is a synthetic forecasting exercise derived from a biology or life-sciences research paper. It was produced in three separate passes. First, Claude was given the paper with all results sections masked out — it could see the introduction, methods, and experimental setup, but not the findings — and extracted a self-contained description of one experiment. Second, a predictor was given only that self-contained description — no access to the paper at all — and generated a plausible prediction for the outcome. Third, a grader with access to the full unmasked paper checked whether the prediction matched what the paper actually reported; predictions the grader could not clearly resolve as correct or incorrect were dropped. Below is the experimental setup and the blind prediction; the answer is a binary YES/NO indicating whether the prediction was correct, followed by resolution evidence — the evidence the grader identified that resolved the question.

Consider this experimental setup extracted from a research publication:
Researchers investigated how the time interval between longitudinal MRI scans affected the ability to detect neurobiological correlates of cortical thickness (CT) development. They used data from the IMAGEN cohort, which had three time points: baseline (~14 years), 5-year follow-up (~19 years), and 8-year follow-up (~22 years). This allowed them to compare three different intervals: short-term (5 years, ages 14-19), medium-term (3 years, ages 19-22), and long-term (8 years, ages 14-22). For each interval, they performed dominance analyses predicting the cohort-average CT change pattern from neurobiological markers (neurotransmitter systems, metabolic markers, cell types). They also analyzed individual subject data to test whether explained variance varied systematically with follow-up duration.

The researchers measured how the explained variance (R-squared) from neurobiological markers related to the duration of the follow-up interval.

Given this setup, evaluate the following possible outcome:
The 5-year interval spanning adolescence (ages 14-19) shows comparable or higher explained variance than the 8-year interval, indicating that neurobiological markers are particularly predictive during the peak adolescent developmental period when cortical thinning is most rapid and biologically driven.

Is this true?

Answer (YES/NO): NO